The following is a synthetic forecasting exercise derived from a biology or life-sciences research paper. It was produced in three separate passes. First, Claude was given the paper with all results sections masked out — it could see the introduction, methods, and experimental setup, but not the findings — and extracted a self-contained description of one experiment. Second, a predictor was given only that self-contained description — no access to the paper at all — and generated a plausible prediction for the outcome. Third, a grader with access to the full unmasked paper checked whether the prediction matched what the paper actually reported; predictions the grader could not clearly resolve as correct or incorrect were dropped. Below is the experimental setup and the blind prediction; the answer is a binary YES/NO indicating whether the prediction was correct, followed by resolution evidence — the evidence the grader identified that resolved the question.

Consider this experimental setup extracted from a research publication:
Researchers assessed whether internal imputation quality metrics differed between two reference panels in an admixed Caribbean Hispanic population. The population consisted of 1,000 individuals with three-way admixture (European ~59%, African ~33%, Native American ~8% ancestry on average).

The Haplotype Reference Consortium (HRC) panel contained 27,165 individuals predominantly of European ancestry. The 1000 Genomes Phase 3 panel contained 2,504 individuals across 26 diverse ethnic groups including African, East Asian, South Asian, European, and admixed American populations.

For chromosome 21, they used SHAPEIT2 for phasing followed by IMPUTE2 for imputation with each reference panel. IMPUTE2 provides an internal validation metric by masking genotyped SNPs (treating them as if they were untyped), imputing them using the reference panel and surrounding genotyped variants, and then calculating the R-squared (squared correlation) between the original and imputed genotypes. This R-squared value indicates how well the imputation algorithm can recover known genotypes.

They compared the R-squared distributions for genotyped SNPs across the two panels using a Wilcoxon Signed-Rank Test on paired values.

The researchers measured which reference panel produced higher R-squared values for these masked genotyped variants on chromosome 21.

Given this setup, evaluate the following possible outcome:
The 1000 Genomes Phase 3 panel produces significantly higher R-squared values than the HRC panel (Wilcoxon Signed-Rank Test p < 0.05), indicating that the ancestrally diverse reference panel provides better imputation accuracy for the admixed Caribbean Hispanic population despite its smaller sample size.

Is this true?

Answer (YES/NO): YES